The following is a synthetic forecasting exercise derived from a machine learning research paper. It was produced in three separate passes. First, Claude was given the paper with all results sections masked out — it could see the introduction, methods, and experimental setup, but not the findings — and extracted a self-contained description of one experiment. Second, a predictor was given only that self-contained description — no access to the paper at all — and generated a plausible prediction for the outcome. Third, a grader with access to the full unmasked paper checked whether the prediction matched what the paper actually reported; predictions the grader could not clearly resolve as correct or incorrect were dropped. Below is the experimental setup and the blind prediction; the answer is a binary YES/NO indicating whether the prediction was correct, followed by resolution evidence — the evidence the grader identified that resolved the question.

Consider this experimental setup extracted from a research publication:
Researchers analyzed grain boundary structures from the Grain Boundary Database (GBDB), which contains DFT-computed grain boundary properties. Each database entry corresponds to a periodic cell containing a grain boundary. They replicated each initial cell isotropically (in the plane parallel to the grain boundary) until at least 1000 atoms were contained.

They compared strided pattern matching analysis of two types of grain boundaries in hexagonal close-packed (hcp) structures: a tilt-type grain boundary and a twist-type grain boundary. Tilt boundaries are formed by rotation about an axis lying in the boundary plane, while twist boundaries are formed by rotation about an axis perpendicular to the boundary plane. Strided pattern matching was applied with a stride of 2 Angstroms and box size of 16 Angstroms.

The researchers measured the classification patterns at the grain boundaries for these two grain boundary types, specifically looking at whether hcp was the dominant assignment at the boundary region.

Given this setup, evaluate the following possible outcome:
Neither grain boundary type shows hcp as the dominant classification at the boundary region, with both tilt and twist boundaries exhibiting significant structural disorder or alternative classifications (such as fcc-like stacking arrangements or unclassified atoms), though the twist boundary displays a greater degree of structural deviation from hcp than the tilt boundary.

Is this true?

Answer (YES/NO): NO